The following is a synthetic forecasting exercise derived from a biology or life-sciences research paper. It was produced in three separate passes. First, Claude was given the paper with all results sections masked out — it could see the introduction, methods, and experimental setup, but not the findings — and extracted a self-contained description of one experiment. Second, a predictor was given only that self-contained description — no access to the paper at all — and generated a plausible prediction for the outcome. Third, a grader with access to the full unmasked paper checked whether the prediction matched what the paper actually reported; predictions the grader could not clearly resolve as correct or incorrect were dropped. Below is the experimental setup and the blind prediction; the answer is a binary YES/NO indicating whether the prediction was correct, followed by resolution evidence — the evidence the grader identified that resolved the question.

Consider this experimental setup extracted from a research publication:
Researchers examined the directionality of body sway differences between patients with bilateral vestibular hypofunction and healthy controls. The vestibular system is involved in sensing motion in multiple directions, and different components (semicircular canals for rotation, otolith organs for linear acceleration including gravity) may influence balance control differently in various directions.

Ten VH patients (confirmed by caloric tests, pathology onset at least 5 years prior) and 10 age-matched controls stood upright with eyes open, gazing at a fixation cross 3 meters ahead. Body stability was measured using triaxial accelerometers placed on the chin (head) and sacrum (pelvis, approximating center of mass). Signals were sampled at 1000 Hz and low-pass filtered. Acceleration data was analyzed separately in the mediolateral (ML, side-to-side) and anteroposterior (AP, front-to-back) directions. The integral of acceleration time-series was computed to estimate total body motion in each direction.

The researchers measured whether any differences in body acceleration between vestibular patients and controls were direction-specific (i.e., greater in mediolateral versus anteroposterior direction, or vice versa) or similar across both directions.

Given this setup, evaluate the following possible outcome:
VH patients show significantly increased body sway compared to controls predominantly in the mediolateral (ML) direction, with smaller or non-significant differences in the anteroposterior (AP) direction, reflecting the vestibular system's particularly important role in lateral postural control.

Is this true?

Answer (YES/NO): NO